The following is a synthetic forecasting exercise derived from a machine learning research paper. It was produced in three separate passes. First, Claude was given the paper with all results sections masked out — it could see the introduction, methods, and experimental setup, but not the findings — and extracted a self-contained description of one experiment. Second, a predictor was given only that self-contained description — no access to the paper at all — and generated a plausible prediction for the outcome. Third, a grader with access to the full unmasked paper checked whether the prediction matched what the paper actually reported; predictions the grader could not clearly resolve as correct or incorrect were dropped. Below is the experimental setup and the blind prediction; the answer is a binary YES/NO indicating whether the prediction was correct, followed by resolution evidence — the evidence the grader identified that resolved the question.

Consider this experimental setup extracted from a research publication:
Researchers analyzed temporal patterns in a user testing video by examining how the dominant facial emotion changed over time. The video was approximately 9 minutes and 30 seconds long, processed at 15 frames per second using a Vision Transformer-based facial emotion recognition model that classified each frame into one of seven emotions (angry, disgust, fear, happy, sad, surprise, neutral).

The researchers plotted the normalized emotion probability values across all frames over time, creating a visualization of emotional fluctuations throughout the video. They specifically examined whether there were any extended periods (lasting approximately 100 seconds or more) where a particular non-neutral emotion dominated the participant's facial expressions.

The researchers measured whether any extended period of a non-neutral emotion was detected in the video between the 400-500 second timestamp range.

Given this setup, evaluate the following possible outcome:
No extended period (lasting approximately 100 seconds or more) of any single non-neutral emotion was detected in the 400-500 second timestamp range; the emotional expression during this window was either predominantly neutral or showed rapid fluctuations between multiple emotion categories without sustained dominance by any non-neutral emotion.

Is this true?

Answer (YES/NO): NO